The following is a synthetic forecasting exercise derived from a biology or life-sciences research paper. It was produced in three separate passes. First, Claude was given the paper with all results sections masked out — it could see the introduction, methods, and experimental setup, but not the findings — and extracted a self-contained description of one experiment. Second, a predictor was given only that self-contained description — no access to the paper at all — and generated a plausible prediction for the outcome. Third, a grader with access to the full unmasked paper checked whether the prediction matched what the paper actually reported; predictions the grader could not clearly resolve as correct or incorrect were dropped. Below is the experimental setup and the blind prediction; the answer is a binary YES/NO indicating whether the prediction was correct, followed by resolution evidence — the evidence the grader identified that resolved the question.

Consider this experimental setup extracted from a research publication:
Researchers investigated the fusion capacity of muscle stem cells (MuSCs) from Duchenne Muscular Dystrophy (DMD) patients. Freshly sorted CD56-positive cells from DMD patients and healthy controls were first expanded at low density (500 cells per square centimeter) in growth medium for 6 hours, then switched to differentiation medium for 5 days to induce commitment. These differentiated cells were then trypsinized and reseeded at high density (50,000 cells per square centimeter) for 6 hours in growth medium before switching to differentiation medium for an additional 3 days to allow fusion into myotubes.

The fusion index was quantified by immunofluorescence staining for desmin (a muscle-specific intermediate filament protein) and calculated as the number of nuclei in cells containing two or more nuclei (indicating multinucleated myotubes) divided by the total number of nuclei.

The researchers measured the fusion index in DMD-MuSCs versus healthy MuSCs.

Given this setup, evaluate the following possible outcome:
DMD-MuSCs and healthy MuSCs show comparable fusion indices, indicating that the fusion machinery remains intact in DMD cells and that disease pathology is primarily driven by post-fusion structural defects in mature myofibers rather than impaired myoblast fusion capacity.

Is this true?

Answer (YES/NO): YES